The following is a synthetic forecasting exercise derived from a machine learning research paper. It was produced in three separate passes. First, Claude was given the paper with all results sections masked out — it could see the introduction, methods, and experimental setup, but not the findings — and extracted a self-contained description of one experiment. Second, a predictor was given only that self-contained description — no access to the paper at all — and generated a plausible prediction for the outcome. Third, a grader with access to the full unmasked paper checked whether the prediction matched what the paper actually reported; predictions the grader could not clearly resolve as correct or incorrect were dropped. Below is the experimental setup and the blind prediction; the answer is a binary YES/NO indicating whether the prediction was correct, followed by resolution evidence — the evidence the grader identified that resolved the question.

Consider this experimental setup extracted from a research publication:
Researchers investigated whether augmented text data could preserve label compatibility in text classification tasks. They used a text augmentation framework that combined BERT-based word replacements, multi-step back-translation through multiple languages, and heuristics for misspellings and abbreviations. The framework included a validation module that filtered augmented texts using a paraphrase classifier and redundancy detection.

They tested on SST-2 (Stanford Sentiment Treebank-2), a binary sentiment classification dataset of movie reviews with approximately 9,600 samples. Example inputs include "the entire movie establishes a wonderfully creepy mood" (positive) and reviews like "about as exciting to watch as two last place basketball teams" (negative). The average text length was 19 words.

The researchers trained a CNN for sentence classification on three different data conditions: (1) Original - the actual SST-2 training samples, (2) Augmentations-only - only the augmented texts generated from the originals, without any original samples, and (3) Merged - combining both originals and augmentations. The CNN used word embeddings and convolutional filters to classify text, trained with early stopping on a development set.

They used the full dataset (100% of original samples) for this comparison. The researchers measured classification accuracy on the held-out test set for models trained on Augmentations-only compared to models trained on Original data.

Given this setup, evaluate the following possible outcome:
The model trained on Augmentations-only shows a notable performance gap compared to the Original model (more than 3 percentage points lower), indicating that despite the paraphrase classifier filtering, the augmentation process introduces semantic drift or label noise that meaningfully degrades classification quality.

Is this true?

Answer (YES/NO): NO